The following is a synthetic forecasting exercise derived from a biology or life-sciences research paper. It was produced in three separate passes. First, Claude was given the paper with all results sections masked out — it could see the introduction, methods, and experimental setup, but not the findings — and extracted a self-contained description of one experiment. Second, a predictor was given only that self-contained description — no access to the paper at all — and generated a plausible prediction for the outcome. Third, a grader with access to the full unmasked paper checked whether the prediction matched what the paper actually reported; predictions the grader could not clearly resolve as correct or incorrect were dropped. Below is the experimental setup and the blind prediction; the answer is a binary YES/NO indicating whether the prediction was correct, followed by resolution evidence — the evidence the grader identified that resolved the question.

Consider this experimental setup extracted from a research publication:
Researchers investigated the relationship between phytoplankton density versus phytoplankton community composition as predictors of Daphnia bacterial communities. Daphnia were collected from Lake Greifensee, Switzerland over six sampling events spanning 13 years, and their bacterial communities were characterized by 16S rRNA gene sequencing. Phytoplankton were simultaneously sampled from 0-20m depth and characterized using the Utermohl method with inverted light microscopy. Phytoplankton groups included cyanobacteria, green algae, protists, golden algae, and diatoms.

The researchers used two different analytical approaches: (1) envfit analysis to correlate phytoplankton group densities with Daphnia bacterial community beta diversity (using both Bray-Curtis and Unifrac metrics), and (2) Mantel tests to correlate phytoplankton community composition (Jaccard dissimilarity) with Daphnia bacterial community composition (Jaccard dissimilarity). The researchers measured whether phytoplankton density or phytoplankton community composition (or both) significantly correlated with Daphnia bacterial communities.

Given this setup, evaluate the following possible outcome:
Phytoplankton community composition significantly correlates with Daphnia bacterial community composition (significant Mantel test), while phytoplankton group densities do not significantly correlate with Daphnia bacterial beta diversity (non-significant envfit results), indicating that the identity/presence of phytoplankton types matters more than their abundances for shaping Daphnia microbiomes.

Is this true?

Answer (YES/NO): NO